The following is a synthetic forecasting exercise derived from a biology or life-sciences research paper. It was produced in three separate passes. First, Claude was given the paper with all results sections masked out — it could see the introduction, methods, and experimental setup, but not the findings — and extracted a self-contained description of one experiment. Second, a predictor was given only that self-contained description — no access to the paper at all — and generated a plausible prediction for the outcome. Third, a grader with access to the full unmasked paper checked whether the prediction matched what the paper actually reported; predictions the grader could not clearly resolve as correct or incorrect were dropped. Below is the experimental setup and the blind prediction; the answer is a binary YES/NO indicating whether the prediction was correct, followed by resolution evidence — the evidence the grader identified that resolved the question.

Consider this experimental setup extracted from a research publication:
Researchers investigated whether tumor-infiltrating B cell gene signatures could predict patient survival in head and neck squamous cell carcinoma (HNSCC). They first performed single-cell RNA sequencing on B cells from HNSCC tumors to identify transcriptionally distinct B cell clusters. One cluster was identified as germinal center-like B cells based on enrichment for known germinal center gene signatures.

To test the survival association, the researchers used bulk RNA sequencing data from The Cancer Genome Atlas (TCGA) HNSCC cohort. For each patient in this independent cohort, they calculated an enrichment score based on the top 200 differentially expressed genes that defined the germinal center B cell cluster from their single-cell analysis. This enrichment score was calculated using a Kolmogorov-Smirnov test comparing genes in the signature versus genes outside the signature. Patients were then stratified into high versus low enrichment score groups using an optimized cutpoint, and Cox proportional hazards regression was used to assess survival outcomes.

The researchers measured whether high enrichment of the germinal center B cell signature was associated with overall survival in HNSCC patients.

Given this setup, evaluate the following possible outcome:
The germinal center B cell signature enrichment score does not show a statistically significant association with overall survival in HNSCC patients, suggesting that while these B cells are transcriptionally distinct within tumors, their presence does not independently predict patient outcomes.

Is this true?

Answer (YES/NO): NO